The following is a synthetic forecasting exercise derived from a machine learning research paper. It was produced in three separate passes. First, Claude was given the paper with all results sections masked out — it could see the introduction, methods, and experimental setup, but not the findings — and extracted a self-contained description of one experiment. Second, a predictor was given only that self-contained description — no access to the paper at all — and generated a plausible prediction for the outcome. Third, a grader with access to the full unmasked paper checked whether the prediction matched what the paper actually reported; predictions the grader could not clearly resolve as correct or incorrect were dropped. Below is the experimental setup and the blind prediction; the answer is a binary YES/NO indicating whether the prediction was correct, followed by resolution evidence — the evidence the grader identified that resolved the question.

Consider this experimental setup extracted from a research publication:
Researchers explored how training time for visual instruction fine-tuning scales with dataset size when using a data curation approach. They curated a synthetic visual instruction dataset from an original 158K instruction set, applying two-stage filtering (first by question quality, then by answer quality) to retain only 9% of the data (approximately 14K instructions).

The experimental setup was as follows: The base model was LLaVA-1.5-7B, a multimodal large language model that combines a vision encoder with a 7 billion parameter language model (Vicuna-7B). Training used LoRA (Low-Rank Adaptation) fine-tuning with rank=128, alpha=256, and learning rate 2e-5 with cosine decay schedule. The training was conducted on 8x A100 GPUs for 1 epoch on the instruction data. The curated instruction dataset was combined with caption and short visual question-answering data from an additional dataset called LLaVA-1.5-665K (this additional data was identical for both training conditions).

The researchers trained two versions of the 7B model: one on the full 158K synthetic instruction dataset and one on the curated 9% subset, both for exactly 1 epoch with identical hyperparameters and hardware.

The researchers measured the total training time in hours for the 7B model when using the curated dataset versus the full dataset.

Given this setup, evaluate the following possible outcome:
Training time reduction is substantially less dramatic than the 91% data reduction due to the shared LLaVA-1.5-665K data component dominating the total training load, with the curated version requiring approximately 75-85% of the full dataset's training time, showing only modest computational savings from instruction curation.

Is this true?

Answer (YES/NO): YES